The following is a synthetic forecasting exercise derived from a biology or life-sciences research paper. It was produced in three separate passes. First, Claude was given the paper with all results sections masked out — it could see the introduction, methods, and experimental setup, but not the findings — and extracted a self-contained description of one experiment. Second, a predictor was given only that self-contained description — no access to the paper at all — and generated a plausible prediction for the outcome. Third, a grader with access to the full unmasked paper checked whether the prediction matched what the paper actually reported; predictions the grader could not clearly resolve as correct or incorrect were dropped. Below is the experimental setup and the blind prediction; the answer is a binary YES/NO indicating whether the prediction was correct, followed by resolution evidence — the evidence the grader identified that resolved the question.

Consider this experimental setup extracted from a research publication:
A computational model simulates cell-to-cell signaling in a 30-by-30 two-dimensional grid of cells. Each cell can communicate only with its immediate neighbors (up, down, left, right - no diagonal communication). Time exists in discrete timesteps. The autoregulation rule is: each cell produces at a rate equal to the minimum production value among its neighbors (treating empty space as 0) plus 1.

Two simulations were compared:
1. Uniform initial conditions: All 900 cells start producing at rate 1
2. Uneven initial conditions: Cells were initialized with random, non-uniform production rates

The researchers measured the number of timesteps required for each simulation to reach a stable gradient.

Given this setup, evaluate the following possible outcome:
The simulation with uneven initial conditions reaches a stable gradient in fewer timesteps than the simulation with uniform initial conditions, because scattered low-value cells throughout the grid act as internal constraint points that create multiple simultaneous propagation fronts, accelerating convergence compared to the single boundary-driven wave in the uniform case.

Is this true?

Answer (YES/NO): YES